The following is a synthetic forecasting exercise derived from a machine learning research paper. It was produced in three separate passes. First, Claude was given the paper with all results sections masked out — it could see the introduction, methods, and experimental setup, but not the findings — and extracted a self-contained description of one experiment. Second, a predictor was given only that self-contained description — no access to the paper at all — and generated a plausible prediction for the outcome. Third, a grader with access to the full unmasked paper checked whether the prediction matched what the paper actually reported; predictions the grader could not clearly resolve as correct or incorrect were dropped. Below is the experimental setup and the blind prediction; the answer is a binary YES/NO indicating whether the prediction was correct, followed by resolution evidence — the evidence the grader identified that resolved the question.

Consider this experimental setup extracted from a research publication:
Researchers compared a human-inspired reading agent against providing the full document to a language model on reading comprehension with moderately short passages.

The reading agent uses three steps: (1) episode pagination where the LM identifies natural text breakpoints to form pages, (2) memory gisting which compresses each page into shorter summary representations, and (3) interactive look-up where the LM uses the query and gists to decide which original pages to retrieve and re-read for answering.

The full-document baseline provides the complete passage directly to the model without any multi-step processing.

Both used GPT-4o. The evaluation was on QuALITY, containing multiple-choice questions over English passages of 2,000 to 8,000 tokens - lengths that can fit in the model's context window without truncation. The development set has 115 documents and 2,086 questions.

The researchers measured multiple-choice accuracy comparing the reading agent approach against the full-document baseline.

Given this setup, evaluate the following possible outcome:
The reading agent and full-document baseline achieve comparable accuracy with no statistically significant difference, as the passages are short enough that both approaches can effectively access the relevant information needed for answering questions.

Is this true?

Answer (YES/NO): NO